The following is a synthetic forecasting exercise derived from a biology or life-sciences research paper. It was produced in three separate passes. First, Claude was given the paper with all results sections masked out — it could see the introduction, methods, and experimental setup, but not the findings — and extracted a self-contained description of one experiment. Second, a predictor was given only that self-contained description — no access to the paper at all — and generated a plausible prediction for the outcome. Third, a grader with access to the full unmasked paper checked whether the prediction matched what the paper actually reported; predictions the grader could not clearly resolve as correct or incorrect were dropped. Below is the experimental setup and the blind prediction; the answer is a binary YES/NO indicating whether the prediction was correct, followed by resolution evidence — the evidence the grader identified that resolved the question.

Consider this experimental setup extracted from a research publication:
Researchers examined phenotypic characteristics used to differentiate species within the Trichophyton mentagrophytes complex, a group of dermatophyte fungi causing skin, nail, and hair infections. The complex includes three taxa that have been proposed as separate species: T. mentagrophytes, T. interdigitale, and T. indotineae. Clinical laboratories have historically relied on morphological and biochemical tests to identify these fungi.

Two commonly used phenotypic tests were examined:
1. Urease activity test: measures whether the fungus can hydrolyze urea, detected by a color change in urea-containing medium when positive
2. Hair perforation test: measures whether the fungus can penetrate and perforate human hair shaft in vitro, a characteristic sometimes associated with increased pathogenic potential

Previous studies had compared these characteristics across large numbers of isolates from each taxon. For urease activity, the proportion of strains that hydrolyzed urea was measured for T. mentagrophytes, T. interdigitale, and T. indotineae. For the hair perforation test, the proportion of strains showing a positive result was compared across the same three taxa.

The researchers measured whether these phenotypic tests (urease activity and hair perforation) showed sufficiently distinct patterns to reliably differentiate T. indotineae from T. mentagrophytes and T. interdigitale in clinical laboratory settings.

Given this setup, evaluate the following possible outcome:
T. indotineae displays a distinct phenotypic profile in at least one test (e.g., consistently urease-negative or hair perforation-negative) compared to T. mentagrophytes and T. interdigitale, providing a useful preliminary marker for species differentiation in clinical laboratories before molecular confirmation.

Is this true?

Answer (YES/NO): NO